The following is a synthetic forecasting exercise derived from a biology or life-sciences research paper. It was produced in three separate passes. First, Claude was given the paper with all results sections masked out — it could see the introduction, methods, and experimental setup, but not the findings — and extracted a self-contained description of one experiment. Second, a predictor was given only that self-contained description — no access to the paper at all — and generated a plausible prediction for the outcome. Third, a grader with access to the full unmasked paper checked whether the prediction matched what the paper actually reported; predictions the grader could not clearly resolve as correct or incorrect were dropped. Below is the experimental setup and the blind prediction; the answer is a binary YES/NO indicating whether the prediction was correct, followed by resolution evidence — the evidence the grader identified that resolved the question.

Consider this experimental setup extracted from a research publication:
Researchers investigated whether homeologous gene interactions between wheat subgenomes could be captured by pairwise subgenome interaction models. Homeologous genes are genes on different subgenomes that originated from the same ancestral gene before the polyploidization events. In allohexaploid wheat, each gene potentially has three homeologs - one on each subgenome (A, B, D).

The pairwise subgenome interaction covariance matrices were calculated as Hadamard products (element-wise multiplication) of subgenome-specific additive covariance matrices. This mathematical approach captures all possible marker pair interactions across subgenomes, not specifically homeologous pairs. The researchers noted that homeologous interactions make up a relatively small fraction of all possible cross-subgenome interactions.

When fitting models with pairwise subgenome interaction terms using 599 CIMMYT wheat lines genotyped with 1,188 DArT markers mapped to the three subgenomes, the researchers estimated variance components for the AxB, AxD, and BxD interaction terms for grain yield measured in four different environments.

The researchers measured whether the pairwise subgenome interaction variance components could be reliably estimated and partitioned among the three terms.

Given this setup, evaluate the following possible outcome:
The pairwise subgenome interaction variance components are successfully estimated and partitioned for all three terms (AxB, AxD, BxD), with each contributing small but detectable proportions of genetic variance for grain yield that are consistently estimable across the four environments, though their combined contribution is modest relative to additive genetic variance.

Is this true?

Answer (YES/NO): NO